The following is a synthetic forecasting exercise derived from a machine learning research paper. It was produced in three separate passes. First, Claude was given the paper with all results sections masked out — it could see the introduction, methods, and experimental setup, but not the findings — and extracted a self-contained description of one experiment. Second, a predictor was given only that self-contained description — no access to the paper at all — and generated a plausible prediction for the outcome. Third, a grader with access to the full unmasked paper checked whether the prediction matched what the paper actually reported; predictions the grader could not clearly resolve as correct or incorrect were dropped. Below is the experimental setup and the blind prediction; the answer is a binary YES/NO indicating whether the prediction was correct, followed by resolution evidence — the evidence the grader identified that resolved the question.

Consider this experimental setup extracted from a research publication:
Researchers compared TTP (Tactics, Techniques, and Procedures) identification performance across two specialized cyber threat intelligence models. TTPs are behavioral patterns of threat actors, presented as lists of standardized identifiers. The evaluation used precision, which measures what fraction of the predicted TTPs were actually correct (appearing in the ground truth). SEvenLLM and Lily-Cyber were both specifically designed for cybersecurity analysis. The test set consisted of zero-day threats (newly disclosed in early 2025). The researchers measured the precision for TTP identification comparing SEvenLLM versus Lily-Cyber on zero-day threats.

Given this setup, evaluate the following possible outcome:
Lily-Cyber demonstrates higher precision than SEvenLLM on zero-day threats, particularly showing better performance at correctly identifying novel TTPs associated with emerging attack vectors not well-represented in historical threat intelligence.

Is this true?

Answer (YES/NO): NO